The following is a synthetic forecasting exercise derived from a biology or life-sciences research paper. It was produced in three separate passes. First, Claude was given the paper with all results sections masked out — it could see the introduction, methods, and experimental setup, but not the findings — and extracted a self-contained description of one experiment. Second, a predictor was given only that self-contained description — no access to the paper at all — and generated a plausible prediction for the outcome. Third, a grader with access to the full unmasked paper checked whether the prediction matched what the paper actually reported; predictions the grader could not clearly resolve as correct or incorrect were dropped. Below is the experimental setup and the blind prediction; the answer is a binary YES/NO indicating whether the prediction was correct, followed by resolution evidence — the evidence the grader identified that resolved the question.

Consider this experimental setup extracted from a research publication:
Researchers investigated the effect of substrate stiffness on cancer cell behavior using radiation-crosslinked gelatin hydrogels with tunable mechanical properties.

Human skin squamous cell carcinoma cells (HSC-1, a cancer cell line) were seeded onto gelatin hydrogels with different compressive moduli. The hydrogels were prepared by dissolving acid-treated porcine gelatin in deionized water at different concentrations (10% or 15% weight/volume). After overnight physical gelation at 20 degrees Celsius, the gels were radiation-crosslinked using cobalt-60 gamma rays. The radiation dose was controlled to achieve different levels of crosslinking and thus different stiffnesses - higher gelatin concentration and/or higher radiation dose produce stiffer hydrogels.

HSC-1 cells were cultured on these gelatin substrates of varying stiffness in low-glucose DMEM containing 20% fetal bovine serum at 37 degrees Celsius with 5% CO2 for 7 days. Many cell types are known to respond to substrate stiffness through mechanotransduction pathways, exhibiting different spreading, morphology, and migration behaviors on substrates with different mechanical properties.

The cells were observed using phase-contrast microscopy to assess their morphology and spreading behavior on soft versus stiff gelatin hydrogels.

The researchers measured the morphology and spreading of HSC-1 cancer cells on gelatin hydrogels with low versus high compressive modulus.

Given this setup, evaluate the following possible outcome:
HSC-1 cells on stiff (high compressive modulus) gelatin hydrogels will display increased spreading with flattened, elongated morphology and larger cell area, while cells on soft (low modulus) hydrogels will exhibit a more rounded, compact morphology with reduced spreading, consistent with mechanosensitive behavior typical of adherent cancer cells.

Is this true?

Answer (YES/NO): NO